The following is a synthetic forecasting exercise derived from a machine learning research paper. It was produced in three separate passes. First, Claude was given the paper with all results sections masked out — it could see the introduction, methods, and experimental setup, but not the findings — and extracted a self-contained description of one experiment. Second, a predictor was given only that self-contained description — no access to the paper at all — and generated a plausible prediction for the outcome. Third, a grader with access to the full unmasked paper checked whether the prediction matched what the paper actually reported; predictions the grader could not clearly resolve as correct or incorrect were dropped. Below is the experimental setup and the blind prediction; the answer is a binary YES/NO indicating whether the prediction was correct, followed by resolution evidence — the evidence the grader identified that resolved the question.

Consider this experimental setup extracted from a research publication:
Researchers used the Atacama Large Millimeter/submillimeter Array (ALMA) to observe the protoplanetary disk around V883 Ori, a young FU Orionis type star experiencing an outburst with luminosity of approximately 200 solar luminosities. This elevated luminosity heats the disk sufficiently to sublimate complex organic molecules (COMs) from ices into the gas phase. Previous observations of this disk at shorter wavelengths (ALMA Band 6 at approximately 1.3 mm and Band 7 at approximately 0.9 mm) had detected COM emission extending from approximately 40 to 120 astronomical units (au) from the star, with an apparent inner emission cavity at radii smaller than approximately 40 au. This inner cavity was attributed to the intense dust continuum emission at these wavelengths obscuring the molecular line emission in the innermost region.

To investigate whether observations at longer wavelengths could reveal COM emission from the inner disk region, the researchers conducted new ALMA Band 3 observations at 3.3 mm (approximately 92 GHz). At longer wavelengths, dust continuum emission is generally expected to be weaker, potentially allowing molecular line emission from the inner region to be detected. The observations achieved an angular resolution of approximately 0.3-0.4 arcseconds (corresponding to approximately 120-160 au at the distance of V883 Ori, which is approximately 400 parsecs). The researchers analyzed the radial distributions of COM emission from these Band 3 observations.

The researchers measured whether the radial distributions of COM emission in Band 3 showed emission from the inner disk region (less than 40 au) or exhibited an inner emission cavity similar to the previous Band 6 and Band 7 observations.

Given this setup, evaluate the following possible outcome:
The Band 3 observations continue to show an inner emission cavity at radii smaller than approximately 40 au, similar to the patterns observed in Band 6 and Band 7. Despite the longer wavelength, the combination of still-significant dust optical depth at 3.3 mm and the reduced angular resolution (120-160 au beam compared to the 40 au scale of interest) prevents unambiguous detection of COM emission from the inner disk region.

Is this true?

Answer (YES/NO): YES